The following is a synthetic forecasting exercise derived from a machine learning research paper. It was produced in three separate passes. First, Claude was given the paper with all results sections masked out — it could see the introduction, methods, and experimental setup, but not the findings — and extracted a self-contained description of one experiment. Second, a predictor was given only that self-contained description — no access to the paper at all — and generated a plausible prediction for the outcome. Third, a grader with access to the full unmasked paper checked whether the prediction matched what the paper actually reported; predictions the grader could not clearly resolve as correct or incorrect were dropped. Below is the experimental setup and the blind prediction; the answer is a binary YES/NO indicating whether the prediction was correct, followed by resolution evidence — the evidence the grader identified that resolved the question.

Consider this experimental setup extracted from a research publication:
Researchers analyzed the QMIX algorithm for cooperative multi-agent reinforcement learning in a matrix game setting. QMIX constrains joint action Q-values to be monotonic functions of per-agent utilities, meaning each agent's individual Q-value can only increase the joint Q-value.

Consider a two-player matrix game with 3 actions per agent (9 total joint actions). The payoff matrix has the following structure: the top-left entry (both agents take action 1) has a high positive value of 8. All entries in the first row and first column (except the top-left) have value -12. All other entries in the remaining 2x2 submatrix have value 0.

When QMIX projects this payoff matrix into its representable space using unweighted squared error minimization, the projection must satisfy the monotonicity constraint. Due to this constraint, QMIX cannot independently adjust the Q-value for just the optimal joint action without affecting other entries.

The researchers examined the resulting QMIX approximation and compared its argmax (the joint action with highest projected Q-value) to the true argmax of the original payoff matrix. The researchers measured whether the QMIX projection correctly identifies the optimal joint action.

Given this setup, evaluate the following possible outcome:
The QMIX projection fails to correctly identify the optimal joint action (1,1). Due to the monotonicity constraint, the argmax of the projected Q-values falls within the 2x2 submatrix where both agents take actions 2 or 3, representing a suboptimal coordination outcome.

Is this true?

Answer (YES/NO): YES